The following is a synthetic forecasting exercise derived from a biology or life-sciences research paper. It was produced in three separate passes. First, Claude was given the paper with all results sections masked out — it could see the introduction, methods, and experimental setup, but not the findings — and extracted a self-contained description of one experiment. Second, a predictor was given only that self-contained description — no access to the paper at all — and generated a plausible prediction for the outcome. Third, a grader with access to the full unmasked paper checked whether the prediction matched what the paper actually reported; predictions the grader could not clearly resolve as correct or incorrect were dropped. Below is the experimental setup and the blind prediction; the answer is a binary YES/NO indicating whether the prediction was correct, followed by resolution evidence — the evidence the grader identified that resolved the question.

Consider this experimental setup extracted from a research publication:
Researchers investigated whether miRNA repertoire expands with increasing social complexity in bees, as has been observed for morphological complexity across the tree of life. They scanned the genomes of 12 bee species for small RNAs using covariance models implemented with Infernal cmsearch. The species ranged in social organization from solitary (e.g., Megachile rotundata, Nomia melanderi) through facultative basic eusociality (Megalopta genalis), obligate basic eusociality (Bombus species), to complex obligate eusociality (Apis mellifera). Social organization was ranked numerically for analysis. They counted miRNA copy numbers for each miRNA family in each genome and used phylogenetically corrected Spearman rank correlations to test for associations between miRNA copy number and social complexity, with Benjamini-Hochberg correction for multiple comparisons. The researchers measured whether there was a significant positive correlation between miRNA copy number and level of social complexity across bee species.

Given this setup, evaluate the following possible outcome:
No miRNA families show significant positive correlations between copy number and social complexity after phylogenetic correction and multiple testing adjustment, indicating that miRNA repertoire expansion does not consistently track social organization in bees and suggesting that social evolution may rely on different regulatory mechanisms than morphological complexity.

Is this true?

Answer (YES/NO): YES